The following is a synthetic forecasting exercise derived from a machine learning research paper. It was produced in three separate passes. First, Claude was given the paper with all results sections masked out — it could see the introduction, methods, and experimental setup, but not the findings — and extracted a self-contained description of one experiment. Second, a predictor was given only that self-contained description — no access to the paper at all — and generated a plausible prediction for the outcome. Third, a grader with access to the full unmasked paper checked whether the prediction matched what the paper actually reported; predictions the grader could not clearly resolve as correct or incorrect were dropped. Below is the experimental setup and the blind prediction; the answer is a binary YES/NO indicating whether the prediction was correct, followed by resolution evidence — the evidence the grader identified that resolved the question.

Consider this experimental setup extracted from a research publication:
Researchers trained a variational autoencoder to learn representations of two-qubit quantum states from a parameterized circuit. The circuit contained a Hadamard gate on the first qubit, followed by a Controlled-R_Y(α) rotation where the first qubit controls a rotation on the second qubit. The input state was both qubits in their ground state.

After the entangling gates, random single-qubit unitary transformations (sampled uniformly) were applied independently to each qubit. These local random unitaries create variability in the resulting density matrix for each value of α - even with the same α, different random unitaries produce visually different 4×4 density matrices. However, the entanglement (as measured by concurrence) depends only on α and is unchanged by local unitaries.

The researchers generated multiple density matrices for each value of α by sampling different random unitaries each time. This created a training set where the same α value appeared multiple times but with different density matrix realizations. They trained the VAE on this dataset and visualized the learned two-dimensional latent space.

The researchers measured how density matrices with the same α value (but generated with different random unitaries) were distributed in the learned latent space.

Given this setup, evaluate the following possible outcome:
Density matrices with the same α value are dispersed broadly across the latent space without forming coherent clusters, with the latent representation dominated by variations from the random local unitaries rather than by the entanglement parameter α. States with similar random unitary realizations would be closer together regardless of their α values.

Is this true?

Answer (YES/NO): NO